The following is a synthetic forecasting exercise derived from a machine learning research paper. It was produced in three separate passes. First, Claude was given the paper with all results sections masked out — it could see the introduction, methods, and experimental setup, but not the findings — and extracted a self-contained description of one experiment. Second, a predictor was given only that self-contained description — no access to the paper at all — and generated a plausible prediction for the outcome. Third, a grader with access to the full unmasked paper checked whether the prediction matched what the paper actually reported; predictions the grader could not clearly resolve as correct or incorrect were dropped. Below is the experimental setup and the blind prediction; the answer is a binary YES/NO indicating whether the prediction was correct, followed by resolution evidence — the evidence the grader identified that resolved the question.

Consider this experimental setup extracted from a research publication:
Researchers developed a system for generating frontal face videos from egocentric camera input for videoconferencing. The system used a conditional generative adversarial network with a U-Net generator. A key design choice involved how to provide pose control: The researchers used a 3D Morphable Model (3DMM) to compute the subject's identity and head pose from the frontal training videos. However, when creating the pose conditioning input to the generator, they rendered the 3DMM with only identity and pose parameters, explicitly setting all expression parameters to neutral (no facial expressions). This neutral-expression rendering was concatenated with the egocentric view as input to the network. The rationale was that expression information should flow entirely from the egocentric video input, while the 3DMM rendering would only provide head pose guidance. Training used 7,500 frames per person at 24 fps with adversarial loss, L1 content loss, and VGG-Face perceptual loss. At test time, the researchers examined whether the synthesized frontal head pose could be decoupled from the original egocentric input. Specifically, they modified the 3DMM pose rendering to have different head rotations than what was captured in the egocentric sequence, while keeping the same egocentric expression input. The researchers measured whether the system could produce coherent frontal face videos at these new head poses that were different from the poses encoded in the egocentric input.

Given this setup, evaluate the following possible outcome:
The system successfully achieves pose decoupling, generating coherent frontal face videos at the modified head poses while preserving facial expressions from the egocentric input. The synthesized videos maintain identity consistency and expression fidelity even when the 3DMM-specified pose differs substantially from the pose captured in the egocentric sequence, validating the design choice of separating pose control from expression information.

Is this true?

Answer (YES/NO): YES